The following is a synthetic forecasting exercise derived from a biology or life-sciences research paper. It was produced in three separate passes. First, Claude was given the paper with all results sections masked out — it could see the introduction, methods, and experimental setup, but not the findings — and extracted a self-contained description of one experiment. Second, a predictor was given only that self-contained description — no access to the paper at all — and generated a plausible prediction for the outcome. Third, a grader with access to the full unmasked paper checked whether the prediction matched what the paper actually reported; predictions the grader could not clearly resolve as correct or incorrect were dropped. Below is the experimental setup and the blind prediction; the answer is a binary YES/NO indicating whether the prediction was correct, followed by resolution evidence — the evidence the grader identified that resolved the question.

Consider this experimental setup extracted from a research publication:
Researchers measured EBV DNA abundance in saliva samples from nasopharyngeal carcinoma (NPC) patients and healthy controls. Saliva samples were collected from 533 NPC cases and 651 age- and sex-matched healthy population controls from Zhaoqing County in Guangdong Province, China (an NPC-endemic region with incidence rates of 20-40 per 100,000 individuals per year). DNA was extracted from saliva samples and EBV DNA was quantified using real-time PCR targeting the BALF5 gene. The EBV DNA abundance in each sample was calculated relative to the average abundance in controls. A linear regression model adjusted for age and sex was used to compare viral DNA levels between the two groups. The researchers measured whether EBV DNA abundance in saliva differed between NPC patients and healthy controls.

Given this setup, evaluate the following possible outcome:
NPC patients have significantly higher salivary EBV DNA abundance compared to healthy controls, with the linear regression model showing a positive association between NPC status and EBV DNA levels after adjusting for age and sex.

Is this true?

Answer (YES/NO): NO